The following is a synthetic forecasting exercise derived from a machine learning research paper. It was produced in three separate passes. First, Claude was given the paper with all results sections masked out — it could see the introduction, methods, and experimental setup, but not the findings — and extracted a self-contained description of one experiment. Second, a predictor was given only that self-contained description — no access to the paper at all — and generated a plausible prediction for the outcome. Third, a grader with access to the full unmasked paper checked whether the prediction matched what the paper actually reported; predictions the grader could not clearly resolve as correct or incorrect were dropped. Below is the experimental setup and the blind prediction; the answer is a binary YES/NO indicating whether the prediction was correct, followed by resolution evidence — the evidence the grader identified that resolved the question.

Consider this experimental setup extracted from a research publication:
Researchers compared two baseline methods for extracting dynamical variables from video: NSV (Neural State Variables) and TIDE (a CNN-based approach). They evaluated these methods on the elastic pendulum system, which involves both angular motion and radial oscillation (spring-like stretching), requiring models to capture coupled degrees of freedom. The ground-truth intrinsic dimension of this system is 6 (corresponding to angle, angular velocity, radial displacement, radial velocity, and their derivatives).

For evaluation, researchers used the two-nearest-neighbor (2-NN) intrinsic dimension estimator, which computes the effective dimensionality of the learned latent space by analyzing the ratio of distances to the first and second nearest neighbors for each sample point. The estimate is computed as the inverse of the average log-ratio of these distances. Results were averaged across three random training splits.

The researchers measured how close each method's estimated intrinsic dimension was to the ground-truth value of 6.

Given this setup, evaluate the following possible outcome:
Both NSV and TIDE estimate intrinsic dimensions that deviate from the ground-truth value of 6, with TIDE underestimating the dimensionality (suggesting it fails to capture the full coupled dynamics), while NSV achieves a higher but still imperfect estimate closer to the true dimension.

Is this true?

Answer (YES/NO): NO